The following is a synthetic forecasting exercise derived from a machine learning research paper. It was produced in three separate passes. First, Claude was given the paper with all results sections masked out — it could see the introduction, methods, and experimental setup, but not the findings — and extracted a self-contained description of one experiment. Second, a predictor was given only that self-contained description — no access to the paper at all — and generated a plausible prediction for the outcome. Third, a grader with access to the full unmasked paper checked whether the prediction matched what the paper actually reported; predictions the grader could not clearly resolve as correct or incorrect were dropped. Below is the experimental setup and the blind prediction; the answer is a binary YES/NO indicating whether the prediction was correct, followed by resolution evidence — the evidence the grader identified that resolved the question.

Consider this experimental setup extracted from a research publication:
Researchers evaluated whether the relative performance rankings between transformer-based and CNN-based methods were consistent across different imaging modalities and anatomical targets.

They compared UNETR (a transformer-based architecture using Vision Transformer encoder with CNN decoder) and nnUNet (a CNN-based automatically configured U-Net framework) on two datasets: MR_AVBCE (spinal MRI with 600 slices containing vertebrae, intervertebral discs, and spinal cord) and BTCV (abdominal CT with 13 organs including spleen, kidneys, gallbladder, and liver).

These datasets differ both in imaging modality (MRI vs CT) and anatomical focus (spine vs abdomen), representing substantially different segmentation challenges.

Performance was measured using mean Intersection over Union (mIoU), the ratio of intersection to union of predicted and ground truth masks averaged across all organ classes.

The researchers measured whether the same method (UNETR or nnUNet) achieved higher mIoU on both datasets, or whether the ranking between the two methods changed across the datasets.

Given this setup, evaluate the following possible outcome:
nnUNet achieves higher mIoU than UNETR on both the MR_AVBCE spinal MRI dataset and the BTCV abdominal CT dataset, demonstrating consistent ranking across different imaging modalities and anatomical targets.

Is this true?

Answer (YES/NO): NO